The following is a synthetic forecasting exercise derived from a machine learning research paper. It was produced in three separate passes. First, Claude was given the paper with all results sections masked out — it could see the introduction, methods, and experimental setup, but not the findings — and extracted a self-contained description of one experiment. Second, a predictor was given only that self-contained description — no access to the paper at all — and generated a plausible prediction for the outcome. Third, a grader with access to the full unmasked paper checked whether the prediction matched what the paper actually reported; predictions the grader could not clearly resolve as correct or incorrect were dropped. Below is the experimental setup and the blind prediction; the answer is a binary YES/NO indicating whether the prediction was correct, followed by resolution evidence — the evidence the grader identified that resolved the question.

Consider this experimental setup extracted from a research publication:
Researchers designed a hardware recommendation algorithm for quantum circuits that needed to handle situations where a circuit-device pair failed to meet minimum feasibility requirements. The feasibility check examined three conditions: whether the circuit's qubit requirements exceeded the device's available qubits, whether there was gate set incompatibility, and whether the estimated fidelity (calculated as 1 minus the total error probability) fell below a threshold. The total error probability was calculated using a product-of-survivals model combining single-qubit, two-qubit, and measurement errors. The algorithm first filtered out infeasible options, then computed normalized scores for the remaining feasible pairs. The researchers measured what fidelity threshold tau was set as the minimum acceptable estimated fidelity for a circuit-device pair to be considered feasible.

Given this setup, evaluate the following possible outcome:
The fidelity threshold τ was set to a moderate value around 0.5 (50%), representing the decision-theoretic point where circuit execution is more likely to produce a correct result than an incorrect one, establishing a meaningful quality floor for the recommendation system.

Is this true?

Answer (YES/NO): YES